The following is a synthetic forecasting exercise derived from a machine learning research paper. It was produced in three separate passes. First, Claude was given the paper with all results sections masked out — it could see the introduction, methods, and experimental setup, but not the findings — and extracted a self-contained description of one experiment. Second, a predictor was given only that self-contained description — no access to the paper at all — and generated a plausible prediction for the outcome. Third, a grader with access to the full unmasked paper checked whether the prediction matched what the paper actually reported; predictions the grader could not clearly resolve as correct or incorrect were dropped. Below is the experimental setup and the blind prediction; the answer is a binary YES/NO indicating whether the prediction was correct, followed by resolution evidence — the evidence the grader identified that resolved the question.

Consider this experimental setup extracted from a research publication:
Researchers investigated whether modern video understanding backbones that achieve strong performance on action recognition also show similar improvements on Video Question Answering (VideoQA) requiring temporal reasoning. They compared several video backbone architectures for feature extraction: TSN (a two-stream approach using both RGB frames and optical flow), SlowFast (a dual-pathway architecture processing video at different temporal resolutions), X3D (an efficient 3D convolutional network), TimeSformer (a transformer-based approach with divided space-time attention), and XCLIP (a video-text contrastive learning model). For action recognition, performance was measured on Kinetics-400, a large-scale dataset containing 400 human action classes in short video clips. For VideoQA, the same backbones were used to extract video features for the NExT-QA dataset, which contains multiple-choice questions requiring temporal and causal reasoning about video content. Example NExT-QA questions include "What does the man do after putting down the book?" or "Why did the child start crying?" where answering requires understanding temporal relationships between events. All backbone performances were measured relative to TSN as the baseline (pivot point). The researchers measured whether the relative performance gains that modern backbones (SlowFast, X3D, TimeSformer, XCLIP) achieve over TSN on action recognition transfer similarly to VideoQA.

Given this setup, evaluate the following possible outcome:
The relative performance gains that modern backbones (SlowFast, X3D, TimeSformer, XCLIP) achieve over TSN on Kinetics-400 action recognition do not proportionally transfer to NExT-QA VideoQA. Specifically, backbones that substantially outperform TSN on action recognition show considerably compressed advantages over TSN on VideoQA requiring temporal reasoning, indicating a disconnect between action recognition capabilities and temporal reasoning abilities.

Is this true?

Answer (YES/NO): NO